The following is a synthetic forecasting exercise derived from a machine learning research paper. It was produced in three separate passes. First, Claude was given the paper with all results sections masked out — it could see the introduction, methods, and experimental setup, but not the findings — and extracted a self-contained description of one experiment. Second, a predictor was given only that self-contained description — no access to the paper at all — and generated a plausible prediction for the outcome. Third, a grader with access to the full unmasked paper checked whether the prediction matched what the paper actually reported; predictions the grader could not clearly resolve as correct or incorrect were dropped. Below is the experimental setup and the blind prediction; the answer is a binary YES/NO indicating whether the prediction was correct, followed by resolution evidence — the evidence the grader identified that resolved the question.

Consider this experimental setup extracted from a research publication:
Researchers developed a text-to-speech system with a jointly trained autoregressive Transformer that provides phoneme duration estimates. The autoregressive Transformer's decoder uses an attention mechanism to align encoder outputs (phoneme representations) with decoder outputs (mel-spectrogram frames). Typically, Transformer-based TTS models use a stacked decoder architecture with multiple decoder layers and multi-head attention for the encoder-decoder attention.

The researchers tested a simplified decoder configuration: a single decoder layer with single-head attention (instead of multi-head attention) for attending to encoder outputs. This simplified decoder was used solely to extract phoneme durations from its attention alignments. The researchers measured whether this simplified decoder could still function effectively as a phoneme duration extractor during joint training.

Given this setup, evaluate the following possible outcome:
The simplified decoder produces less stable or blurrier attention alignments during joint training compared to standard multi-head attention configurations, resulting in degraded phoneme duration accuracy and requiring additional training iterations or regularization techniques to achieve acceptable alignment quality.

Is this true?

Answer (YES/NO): NO